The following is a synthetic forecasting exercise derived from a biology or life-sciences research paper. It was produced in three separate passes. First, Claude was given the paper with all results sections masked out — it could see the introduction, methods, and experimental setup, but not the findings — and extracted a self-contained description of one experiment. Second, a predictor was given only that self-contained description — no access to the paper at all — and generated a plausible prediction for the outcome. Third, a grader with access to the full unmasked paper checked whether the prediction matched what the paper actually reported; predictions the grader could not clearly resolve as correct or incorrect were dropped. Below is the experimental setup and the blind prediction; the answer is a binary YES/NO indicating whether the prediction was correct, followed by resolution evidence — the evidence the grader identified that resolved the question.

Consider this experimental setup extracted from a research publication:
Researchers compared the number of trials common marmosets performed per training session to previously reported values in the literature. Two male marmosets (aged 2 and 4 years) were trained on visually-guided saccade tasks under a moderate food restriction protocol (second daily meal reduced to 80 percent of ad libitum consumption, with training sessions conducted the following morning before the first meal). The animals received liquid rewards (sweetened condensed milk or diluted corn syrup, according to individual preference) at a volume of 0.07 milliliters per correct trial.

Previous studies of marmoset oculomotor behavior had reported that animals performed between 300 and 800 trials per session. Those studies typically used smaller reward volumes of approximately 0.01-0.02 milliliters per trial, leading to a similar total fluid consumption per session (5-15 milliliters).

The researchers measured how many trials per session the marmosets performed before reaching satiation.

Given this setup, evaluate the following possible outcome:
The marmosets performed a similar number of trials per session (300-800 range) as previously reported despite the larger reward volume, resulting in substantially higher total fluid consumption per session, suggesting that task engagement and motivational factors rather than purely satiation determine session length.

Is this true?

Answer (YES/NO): NO